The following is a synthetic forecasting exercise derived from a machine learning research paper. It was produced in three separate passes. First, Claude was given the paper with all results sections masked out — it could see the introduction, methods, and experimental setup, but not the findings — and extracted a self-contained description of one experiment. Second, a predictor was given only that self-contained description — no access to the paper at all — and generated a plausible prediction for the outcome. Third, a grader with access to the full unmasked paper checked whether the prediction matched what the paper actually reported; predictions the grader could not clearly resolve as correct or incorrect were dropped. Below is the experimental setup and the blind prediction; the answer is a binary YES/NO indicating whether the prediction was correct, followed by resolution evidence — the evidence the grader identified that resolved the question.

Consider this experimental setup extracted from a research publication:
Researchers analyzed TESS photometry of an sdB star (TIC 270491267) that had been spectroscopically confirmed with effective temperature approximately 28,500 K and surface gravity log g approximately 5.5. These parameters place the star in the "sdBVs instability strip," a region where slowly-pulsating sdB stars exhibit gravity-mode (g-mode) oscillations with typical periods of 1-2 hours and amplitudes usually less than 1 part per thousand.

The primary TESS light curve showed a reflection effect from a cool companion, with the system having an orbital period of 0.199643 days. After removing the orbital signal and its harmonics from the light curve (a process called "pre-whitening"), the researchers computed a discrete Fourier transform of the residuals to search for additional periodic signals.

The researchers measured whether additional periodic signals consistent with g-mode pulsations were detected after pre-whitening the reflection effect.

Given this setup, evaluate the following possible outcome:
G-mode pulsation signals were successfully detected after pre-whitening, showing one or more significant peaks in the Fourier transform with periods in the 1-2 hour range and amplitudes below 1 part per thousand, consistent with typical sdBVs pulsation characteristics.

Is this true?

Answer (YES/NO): NO